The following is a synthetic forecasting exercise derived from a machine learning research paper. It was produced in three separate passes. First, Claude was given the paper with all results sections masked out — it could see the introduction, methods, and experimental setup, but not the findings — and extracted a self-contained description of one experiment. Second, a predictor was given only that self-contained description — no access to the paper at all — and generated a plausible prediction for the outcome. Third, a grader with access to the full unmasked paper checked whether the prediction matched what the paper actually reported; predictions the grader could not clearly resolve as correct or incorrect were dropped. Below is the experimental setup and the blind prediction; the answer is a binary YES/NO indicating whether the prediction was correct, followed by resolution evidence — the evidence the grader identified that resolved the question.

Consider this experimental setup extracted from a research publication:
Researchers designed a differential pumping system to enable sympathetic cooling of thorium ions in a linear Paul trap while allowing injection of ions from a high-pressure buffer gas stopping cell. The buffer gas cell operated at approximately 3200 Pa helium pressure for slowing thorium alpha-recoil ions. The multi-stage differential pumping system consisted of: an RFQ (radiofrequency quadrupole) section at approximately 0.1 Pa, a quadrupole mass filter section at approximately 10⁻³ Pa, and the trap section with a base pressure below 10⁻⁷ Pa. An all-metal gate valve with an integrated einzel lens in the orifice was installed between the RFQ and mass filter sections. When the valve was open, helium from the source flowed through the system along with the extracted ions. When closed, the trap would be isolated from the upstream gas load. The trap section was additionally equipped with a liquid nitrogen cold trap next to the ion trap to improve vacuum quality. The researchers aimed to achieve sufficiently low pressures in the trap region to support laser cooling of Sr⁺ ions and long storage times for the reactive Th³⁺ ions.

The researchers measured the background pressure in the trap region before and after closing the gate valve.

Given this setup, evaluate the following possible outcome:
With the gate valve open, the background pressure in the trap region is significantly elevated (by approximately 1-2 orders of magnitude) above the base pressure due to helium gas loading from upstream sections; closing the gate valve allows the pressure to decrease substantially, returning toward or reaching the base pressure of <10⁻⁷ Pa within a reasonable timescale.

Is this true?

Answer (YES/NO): YES